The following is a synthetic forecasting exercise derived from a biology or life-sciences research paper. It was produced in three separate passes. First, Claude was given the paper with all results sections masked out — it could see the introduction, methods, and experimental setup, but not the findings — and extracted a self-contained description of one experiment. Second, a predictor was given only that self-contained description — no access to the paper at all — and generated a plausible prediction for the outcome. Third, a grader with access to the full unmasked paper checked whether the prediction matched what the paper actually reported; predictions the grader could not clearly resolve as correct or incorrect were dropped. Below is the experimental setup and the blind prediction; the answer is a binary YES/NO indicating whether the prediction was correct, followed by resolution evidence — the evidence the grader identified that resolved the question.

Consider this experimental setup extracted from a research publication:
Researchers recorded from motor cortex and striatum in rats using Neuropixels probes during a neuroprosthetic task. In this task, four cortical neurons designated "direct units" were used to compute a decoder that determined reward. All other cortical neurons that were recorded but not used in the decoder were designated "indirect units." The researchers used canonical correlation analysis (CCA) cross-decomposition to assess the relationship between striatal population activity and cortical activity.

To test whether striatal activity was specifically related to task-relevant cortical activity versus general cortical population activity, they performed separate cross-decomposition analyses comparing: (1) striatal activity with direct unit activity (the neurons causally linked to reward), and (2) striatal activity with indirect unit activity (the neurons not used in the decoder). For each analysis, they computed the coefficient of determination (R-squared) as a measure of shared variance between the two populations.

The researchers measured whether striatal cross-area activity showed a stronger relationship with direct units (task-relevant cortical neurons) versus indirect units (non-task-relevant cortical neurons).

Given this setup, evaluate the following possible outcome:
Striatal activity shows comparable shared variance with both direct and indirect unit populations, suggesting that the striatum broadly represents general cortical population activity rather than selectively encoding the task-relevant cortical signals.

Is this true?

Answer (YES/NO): NO